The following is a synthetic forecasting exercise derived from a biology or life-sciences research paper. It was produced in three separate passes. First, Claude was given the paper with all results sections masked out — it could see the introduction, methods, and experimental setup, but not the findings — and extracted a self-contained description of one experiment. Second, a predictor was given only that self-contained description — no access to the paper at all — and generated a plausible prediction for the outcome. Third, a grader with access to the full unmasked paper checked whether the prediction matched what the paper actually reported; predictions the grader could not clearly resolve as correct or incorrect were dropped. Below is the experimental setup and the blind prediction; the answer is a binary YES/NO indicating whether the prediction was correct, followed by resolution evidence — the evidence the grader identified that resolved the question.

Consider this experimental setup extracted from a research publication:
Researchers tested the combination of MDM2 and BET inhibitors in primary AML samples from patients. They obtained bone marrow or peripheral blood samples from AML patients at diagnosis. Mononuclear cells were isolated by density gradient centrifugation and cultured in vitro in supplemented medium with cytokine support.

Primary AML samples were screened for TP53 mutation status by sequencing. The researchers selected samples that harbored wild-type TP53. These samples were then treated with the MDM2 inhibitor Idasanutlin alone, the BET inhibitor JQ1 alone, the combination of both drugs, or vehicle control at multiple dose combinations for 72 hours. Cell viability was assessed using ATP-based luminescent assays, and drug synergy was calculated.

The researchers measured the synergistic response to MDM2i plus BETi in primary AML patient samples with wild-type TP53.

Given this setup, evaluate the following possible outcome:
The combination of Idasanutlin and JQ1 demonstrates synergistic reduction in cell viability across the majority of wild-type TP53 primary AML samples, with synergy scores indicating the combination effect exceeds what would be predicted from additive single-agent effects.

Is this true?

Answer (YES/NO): NO